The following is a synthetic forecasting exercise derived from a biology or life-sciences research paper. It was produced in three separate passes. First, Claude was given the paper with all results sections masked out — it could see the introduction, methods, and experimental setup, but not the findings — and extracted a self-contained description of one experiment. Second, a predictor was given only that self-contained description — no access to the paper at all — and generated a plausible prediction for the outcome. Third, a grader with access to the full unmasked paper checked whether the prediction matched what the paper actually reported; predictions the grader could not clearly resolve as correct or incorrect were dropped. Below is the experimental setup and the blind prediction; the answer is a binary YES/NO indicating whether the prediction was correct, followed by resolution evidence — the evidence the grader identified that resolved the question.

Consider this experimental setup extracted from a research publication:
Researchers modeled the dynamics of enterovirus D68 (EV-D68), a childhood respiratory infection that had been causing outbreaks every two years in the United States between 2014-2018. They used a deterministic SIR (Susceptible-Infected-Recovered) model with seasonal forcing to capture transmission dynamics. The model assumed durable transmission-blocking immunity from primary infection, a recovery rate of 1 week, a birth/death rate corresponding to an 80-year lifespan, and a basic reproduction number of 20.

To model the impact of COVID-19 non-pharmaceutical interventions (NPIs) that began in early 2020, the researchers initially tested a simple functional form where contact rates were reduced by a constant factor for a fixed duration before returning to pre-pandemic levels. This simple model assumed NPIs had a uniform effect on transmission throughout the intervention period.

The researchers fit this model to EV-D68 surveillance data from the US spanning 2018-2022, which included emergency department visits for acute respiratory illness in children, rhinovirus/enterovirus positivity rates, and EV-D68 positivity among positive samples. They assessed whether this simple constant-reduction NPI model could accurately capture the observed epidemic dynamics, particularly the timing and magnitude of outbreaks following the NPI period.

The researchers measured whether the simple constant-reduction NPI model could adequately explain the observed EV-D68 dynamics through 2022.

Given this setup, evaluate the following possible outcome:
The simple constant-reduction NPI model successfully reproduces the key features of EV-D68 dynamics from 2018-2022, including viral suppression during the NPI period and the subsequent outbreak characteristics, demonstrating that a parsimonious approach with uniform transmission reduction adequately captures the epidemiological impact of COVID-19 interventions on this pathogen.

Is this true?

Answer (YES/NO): NO